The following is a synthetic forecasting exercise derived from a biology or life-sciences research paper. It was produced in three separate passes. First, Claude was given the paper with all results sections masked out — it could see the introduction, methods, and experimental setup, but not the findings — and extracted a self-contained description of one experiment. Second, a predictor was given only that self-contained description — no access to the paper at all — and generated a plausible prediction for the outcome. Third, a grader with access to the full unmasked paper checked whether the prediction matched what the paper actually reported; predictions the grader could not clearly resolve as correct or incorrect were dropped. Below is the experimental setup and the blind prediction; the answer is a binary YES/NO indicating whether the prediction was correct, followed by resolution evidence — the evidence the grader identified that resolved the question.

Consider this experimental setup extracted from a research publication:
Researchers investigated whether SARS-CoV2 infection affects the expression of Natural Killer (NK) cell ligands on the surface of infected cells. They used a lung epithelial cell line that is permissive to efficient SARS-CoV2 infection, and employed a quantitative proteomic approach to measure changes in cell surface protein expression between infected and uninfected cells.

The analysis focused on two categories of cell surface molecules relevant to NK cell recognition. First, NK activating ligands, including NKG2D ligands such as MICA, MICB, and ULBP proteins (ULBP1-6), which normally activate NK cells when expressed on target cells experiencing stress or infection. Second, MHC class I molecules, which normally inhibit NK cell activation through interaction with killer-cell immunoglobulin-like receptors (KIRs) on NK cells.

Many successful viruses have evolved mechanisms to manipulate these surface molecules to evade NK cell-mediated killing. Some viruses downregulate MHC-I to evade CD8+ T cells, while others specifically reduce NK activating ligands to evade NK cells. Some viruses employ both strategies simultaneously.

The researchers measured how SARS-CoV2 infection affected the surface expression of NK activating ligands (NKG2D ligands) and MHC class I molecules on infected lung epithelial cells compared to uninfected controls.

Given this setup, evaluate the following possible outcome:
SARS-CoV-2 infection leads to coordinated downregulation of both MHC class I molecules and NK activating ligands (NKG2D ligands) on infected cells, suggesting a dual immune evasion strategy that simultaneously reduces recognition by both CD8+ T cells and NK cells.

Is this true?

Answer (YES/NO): NO